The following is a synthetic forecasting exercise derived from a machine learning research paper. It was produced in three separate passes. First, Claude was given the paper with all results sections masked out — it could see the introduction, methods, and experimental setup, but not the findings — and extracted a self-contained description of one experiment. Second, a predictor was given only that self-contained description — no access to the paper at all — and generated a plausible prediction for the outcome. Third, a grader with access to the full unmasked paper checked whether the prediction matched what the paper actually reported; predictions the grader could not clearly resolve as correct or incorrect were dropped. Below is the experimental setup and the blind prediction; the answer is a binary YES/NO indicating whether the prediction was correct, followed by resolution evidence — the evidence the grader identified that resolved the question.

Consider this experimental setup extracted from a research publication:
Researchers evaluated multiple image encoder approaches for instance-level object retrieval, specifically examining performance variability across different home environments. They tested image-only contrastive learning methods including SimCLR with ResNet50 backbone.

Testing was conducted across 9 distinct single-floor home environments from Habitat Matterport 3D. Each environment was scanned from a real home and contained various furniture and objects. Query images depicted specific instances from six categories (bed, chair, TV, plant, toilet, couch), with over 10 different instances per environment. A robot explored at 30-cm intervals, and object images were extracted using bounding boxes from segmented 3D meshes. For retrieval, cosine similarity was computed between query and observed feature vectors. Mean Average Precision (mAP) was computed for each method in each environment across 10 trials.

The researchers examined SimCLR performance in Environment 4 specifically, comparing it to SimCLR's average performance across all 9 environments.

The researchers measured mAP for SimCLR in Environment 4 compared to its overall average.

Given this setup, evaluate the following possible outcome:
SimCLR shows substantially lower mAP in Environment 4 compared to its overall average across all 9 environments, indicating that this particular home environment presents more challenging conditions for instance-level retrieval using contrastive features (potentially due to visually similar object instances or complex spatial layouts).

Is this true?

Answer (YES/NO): NO